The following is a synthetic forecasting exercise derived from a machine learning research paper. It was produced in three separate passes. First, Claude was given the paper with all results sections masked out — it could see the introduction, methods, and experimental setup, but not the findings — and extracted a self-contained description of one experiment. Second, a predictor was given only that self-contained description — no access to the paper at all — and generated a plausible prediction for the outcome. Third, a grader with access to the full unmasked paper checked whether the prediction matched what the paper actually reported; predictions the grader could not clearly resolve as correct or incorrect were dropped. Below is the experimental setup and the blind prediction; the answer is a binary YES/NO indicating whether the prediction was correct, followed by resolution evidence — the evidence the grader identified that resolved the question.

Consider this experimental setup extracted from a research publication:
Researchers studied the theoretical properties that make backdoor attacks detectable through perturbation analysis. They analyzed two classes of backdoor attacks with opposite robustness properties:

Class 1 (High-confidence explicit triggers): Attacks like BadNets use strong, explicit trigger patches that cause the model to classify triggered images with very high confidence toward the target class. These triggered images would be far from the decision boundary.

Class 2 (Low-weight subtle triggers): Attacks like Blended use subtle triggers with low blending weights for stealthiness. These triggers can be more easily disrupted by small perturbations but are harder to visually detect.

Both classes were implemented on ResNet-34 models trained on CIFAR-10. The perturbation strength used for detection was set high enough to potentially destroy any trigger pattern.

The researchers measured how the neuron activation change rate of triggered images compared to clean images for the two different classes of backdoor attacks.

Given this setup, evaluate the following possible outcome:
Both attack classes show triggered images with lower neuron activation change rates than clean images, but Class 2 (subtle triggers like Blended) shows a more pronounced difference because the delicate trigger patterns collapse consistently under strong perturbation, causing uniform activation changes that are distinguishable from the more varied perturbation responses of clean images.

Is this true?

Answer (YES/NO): NO